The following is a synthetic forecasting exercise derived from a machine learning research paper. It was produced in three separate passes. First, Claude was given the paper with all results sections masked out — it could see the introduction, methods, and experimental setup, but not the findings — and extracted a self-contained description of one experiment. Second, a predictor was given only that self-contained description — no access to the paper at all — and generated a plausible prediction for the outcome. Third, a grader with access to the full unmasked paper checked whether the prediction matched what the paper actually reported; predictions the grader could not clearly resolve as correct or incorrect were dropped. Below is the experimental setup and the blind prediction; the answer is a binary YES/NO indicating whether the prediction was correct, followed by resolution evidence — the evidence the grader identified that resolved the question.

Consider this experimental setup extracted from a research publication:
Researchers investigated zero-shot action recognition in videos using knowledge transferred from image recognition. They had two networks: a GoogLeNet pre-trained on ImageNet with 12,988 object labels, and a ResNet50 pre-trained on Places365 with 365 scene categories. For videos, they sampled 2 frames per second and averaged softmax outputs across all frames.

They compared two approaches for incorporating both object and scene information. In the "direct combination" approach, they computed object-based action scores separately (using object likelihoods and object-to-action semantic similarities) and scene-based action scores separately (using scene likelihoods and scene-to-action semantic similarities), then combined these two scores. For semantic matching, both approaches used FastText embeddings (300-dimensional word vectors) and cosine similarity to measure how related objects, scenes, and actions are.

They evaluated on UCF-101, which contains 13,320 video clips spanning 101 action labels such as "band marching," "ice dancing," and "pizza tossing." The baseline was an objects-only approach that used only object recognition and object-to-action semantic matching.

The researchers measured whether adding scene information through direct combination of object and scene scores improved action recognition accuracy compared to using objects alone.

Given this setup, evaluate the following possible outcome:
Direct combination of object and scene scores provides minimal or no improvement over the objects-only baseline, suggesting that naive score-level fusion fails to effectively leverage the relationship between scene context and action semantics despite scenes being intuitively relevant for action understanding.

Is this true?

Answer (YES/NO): NO